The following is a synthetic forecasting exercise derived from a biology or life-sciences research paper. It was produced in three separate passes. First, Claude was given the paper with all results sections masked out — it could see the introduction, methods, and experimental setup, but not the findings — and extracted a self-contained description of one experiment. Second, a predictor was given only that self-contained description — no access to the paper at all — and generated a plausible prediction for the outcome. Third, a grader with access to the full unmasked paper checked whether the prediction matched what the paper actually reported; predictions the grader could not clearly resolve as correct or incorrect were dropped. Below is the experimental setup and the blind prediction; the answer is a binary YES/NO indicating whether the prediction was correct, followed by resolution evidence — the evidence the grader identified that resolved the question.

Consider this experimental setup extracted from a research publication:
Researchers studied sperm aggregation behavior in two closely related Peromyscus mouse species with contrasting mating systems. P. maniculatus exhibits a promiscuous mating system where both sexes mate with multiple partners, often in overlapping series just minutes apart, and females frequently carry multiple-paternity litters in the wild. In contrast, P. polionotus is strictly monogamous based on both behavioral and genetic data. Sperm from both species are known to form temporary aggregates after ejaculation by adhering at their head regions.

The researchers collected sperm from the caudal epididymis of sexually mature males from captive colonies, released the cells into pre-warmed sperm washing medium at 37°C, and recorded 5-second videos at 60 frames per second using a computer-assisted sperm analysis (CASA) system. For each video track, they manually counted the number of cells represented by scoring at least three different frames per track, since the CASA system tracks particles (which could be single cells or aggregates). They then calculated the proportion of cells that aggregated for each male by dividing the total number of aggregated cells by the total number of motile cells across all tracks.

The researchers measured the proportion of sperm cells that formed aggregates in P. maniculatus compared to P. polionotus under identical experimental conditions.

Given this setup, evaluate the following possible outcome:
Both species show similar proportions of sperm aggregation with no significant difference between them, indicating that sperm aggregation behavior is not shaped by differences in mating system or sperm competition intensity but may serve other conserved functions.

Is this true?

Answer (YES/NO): NO